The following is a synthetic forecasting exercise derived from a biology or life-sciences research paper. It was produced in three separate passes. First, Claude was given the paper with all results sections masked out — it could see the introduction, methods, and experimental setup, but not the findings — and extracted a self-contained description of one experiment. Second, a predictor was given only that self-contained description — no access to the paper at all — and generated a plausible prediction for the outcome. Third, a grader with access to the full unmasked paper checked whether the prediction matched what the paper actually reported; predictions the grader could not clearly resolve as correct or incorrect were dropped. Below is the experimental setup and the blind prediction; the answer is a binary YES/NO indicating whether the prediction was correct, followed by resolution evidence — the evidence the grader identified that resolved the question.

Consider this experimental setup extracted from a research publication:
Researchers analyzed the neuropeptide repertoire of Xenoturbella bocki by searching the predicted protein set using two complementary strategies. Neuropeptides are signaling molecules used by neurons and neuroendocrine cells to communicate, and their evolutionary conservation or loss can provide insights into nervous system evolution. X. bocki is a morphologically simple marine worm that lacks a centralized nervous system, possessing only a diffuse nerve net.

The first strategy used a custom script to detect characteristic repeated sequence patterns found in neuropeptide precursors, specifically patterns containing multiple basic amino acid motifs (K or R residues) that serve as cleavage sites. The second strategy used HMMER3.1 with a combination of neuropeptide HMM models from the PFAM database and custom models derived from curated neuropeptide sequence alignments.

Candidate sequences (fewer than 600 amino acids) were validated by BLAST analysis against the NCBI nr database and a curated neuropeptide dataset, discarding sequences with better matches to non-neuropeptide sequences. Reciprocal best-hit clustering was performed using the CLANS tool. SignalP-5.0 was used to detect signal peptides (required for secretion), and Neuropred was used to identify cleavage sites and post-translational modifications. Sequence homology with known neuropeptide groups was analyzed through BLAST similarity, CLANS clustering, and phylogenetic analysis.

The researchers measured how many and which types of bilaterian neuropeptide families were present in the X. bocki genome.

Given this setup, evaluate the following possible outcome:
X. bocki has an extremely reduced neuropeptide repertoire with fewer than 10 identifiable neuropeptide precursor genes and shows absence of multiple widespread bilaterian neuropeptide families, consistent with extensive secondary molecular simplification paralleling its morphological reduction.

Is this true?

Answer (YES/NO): NO